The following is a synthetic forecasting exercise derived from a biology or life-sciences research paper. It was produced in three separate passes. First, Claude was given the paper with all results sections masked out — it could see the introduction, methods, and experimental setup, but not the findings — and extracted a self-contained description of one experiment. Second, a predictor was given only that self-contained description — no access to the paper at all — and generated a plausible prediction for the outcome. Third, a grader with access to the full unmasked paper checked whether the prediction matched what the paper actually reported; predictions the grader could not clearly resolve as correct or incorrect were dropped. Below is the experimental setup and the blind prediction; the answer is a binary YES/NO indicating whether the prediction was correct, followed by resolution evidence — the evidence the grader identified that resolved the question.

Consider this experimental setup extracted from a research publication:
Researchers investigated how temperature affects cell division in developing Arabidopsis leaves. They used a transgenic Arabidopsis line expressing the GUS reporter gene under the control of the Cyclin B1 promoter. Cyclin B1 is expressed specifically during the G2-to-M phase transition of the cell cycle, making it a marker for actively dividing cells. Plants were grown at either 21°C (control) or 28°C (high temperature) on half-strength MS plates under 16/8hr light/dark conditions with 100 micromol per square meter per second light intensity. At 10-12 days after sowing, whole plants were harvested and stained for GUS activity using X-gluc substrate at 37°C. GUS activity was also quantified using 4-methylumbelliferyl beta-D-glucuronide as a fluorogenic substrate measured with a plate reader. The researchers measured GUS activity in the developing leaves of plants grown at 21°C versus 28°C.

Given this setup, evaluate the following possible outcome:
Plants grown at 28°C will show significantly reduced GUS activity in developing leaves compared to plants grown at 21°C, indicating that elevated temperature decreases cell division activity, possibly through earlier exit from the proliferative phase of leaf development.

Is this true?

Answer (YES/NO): YES